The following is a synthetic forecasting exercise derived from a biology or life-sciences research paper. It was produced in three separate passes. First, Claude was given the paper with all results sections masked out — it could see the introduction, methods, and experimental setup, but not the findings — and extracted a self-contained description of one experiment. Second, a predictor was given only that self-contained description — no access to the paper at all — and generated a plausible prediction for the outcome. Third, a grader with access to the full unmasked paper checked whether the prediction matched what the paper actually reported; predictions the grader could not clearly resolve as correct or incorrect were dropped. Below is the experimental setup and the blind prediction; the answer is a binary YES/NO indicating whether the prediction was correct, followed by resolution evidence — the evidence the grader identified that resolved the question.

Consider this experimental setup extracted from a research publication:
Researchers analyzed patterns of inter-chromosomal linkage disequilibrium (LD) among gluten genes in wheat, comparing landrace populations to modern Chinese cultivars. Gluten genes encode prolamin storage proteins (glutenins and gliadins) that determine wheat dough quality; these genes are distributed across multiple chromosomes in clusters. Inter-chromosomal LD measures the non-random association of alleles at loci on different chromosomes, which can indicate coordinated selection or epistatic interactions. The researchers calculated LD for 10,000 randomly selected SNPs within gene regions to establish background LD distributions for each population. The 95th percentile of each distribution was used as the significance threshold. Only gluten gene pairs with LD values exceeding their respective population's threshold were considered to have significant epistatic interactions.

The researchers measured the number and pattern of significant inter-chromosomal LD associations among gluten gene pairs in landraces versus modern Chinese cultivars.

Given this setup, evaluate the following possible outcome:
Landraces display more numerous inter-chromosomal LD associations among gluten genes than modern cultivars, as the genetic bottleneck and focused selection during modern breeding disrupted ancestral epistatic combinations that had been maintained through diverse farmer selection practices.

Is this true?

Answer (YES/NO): NO